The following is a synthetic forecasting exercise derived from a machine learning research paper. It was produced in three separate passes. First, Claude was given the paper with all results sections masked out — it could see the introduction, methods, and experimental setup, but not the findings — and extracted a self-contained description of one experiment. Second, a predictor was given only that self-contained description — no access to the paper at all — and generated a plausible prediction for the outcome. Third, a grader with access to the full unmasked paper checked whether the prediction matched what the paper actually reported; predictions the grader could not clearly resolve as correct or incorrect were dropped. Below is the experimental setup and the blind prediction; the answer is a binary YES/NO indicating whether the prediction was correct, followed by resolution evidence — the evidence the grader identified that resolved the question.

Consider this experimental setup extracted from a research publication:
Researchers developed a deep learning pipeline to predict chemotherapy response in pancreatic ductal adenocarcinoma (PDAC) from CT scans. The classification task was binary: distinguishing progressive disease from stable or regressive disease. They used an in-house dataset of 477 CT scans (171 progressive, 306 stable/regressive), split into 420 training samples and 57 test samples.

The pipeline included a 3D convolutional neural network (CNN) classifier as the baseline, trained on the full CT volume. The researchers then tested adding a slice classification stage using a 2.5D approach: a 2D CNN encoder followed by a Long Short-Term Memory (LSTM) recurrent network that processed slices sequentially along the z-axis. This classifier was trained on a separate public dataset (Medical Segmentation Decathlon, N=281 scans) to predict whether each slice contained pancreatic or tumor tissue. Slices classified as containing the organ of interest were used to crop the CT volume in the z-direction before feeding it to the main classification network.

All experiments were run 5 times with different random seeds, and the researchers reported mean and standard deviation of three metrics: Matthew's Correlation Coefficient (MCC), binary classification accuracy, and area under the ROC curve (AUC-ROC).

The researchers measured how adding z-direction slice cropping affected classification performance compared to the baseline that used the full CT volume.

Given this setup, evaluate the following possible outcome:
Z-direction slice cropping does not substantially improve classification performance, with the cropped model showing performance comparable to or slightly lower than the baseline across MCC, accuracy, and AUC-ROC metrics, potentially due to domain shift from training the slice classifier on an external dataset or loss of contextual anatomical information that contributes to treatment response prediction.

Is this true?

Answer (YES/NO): NO